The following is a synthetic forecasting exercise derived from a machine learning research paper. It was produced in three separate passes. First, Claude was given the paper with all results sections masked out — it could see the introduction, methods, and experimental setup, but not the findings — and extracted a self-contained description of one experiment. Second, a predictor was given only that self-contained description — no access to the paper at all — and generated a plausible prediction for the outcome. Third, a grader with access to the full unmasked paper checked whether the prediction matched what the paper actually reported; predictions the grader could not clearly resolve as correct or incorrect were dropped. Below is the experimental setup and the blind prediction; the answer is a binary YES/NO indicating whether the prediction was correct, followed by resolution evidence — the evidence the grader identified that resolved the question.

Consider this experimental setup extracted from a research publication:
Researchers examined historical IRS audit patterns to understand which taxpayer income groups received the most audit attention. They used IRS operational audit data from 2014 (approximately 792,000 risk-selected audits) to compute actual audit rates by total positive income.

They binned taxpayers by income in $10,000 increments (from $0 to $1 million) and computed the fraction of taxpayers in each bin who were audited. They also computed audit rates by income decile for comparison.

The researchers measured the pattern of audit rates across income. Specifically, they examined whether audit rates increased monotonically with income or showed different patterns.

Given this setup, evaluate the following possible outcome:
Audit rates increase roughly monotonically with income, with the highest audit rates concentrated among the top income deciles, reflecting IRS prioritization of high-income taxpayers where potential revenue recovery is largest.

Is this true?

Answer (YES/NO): NO